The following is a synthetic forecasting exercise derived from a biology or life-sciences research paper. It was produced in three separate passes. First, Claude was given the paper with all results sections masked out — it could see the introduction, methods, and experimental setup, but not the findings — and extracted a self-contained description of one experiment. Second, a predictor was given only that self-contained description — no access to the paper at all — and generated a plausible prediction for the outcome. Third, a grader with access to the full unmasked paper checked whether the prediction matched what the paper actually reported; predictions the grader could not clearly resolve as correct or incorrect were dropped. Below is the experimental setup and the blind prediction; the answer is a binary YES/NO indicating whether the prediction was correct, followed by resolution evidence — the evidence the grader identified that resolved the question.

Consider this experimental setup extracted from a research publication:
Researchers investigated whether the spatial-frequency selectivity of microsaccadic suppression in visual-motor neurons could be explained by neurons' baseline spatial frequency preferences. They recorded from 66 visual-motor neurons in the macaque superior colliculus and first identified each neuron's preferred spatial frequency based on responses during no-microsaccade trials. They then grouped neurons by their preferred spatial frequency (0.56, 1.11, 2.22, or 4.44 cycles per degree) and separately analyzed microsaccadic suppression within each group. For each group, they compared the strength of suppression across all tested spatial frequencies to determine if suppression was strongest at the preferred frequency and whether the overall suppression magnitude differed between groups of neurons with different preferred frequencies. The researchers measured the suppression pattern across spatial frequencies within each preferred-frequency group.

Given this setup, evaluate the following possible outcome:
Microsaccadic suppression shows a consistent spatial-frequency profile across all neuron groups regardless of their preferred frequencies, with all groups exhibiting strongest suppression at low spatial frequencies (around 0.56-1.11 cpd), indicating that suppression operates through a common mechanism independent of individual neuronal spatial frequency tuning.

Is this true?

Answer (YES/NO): NO